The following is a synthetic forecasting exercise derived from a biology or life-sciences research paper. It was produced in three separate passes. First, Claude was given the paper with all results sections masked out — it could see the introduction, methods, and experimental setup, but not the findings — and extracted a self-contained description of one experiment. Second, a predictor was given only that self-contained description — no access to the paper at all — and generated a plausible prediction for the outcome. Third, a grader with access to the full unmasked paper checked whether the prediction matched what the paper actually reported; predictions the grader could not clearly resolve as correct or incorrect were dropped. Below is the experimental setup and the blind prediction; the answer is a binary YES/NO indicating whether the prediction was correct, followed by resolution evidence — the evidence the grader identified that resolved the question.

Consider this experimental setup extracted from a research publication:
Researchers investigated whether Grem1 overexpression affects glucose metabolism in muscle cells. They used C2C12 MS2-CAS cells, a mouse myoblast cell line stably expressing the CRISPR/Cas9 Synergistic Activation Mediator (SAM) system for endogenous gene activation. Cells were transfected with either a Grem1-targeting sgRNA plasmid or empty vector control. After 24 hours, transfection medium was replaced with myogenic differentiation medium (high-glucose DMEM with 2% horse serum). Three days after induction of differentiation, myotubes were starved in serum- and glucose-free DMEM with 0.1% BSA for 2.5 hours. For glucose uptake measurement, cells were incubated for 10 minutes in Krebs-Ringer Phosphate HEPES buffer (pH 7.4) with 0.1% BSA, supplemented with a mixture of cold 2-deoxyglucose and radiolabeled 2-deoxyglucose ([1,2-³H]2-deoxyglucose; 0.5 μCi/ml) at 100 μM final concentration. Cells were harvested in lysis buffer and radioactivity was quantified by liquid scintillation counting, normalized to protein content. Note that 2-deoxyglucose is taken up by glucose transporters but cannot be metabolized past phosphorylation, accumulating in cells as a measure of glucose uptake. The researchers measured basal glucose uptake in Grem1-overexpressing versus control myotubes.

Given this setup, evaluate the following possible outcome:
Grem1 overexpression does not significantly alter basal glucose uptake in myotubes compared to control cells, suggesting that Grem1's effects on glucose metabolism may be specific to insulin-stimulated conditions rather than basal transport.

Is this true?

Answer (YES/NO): YES